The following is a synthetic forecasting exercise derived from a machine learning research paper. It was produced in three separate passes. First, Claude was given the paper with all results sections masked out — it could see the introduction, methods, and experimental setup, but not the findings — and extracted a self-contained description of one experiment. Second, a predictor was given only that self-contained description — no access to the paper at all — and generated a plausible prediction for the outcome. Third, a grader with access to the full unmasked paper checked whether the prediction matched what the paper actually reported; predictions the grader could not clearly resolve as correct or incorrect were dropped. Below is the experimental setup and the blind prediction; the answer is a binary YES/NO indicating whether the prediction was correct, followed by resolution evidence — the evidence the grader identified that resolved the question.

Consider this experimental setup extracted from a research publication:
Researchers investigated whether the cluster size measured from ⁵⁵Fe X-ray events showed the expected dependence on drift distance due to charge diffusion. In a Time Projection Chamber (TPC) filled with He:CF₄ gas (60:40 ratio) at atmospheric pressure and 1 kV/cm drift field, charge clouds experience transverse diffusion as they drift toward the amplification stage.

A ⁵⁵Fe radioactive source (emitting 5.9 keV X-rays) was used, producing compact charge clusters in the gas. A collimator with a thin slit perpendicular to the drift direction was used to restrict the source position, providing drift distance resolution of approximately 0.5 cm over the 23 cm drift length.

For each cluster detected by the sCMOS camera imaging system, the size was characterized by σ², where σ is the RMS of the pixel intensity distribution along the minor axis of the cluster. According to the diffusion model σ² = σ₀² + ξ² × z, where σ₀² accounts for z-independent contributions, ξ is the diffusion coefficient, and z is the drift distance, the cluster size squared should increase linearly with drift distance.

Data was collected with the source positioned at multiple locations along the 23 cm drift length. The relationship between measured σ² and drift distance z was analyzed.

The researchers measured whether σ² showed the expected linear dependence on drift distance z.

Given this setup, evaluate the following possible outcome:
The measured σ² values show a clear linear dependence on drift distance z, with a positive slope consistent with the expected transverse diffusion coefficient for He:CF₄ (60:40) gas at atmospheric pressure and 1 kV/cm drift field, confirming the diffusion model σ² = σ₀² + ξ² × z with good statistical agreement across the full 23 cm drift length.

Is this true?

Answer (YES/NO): NO